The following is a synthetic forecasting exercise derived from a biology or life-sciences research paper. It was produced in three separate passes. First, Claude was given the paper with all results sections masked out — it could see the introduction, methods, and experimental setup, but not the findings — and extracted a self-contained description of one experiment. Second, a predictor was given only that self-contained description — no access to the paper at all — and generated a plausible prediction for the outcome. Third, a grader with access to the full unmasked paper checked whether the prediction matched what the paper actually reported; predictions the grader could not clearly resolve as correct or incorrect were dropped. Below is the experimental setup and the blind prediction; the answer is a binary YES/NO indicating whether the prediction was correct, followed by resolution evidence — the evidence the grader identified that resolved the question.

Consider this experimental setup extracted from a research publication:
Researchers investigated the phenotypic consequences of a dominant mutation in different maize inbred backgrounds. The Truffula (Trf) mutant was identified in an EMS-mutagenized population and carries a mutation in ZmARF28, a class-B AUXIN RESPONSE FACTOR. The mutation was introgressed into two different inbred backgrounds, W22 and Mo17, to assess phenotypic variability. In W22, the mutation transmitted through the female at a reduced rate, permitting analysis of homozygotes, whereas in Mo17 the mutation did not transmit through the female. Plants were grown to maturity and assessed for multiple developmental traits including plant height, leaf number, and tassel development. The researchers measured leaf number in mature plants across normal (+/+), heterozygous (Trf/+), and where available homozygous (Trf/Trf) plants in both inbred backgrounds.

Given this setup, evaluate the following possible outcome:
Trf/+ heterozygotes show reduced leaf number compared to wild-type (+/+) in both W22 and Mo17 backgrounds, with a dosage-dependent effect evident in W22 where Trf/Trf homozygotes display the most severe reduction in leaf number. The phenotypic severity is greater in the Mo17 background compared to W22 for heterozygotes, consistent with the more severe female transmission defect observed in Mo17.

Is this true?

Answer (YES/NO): NO